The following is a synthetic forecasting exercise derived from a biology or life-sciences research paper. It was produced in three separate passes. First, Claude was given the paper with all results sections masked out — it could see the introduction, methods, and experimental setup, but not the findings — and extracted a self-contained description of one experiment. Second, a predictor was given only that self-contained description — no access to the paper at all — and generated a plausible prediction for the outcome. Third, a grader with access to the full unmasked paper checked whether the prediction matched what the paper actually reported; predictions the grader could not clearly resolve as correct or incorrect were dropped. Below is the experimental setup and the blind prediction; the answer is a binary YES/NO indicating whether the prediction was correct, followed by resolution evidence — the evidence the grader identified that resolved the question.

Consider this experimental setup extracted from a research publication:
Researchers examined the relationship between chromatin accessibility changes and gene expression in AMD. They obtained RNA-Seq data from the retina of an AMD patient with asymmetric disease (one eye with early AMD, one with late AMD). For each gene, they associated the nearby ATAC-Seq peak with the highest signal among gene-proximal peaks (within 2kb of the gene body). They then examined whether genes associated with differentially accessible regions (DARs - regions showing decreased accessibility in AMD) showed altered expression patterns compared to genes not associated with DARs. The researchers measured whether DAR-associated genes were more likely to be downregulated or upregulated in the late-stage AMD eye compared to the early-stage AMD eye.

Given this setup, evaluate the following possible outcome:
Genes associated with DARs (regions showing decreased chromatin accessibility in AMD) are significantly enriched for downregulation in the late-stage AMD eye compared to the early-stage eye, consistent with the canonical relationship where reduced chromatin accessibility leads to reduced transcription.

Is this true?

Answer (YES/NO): YES